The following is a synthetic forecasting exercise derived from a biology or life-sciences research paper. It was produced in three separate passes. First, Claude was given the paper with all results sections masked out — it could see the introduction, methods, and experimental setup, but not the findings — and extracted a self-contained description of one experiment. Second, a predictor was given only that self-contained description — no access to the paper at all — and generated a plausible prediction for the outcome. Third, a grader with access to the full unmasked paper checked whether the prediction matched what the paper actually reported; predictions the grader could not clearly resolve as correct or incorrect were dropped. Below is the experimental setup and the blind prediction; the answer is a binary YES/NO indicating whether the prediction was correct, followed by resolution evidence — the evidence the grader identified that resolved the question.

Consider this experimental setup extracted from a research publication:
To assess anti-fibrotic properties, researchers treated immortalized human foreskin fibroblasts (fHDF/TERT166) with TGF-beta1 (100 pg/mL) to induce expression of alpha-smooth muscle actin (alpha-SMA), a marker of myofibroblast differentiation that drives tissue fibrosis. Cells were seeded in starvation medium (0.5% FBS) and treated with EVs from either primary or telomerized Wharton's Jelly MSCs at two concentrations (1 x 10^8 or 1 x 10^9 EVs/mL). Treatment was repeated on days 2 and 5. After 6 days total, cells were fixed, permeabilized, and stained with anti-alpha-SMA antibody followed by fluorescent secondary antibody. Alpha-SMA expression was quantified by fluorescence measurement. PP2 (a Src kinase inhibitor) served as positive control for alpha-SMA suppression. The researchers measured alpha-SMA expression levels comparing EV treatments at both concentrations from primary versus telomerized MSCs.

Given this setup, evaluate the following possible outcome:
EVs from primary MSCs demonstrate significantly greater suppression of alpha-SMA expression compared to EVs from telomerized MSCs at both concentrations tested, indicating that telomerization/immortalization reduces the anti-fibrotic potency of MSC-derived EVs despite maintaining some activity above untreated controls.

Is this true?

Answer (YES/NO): NO